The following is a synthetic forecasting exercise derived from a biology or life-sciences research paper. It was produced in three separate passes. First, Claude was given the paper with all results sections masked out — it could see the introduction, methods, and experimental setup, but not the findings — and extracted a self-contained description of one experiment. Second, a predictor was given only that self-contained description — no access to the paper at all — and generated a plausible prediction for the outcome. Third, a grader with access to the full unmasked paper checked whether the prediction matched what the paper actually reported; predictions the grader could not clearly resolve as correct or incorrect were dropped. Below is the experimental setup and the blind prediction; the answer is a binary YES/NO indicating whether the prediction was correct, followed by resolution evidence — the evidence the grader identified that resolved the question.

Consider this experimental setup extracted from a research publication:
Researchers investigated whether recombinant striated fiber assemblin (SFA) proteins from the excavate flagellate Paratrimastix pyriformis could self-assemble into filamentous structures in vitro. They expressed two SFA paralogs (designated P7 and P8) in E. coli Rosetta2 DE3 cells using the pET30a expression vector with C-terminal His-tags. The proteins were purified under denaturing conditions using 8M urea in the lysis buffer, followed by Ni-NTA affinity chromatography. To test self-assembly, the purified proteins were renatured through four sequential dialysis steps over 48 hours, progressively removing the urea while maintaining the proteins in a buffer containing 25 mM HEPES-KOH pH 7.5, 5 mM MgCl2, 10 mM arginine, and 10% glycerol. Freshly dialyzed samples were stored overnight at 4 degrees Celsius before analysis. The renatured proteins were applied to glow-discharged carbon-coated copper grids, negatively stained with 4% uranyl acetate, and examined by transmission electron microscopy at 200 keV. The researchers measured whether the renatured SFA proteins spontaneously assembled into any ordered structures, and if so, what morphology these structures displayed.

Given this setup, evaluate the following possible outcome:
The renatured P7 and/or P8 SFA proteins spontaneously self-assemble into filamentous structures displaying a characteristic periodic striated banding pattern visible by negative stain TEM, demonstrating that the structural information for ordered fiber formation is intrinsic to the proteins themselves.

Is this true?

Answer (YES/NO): YES